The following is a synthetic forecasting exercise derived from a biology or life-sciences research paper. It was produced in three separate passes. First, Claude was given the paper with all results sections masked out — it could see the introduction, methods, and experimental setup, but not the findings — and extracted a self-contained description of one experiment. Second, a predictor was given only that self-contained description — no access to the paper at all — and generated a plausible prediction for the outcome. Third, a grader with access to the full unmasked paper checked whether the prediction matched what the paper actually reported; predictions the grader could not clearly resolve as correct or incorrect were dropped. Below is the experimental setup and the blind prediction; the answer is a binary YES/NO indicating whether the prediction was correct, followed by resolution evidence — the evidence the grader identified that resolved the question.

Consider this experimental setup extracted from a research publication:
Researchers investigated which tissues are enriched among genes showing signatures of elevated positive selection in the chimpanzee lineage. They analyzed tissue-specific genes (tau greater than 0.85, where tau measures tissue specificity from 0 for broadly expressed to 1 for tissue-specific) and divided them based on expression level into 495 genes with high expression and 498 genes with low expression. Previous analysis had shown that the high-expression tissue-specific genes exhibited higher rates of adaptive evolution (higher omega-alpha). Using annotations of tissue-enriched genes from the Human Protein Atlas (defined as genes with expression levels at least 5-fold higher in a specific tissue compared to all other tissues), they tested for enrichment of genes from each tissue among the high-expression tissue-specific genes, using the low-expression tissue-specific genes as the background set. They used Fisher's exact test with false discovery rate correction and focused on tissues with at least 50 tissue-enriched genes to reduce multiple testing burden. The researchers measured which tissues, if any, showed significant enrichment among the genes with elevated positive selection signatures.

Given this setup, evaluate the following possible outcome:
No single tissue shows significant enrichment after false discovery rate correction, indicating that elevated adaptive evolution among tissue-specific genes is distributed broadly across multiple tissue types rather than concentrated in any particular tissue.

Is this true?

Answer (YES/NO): NO